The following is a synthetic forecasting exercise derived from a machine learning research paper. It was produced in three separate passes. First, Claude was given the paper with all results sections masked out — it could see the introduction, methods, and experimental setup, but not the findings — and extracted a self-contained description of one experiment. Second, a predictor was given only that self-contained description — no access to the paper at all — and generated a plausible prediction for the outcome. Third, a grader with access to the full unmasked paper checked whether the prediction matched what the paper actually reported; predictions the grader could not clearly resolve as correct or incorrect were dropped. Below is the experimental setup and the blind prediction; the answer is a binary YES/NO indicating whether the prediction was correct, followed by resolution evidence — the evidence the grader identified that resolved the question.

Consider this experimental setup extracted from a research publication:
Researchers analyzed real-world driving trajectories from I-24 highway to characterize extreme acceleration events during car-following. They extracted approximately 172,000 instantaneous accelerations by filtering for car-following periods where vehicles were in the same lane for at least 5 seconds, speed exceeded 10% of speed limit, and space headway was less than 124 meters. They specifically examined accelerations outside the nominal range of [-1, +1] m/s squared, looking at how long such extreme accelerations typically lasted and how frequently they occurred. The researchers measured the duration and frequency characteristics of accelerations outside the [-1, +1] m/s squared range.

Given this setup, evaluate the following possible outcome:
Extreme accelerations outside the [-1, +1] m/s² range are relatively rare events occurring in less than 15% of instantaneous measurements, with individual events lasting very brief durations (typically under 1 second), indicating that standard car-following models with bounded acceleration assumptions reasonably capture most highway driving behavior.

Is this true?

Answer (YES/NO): NO